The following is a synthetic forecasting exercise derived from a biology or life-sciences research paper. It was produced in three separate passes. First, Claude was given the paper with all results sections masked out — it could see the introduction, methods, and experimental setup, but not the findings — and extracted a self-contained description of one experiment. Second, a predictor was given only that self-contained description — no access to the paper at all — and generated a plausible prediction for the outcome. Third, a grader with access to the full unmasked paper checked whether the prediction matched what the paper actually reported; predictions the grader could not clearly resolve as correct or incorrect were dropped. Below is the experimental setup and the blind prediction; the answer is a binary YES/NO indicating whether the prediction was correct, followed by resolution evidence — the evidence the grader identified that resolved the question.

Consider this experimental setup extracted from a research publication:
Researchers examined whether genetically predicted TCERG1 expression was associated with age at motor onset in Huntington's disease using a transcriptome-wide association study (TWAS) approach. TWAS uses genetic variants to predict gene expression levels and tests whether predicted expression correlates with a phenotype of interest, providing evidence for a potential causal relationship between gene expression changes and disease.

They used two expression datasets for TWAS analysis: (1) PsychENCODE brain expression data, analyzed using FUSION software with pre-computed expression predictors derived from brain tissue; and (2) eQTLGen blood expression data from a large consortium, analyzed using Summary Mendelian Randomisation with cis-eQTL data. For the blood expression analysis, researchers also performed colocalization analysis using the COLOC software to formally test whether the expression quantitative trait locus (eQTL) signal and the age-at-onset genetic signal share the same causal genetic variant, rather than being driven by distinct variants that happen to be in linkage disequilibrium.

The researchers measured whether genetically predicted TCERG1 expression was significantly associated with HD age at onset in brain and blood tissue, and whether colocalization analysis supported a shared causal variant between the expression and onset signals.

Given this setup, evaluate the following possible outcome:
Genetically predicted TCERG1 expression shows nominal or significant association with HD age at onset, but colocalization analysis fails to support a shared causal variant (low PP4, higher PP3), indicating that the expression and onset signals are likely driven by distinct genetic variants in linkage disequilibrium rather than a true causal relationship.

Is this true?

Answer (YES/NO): YES